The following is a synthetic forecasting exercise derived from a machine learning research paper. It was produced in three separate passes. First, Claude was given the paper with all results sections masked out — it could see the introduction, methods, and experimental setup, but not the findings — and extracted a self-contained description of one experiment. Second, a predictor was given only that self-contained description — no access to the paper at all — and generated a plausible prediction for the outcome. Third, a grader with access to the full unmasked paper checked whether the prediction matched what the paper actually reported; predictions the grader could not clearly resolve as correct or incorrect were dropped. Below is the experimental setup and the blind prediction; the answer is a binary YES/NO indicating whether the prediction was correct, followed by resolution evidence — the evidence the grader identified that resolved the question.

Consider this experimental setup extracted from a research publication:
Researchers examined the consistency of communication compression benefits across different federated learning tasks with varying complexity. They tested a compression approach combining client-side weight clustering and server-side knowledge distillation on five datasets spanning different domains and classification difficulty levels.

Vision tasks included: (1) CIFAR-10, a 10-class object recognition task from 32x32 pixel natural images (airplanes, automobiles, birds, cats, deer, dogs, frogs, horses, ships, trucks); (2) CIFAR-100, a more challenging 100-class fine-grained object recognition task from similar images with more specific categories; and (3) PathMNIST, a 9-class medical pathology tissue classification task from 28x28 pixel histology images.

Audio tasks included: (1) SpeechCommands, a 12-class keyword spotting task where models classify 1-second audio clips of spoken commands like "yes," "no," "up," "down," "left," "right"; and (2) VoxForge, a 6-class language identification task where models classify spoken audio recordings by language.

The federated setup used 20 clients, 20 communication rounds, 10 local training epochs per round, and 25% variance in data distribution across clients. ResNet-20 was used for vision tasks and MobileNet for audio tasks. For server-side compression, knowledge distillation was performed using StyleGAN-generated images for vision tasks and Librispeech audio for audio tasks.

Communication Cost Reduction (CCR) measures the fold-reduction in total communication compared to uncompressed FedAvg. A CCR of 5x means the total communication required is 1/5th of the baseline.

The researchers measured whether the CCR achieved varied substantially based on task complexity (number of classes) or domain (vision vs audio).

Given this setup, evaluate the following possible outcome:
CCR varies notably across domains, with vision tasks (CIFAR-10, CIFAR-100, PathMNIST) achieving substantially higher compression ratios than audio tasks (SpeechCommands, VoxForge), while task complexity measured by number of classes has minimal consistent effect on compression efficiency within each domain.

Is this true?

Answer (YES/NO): NO